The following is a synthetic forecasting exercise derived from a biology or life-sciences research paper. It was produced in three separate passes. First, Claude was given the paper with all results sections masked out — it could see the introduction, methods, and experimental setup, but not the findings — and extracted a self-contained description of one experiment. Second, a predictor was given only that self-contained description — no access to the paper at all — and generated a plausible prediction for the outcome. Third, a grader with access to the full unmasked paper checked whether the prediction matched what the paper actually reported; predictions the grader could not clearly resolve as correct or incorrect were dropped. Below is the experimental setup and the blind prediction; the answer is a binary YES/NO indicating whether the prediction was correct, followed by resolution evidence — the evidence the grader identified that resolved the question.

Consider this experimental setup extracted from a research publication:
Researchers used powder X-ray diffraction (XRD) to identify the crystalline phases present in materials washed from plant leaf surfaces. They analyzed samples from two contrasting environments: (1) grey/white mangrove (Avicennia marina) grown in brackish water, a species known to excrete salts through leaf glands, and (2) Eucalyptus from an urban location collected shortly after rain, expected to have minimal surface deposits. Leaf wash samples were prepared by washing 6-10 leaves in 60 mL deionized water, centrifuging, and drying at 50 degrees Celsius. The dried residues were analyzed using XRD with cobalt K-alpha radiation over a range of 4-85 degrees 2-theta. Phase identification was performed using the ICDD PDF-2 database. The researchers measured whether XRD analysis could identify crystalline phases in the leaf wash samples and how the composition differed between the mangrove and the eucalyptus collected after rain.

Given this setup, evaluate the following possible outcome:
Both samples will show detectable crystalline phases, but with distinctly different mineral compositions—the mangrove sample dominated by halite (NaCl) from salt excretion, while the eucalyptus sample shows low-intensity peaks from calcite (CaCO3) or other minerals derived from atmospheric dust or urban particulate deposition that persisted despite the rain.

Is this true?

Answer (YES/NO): NO